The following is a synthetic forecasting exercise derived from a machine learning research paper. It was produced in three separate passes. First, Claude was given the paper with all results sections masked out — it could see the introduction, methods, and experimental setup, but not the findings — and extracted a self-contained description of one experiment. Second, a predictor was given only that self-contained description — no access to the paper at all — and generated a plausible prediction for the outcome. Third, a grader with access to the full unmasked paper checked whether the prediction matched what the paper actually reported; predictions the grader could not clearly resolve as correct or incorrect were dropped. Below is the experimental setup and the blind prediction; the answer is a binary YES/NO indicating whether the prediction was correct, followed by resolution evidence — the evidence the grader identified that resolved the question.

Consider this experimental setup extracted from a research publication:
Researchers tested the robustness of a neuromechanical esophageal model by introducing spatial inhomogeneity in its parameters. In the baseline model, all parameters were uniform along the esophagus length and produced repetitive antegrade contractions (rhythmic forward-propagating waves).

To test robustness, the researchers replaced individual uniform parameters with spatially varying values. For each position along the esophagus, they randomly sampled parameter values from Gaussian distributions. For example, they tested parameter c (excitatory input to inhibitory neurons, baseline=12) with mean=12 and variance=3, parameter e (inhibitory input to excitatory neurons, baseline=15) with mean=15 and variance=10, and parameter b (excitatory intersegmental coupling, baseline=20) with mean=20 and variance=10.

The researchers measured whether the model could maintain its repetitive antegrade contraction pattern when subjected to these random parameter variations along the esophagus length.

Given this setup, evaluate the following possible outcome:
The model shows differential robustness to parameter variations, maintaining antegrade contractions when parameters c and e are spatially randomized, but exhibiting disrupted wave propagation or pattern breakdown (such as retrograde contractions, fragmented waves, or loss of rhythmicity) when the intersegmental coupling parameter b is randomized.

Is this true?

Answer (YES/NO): NO